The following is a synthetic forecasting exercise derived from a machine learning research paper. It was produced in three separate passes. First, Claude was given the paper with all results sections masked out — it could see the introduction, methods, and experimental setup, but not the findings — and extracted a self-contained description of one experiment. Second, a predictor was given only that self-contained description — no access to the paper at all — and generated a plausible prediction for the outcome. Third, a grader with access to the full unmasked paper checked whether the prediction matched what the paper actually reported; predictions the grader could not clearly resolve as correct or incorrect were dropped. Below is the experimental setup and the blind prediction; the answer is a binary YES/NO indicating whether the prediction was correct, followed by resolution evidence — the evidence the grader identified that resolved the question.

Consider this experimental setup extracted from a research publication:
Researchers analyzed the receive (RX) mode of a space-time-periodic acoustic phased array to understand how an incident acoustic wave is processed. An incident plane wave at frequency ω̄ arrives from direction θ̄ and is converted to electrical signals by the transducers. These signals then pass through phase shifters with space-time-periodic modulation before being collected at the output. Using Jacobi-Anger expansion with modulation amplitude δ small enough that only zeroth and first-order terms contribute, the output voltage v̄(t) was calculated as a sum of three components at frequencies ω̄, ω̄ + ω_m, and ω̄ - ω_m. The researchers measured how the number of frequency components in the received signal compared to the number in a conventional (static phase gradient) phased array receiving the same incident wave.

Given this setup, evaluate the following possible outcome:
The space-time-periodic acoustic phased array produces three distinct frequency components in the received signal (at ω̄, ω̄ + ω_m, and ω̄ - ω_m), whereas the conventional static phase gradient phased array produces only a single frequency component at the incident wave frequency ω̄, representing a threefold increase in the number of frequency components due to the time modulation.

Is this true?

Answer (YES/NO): YES